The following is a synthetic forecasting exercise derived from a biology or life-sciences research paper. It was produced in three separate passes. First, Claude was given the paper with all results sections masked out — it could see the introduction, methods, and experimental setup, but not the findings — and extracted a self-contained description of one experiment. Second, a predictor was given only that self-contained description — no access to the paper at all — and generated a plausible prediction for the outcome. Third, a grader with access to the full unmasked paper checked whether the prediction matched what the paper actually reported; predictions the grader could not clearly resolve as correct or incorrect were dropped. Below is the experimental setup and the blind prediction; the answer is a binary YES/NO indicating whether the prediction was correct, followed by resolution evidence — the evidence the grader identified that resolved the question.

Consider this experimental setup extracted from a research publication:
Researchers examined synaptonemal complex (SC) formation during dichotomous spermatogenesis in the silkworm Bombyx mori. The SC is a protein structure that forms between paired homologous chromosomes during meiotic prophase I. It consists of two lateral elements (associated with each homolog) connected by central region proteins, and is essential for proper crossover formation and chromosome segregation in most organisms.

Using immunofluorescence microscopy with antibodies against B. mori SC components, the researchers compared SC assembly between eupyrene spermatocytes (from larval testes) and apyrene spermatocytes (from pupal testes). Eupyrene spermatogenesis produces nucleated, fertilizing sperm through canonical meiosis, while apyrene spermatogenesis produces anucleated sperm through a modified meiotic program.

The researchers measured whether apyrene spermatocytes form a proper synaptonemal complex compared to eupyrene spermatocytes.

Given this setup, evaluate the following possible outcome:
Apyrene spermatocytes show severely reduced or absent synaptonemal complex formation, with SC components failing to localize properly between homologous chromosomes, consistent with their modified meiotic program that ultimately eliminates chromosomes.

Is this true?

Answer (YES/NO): YES